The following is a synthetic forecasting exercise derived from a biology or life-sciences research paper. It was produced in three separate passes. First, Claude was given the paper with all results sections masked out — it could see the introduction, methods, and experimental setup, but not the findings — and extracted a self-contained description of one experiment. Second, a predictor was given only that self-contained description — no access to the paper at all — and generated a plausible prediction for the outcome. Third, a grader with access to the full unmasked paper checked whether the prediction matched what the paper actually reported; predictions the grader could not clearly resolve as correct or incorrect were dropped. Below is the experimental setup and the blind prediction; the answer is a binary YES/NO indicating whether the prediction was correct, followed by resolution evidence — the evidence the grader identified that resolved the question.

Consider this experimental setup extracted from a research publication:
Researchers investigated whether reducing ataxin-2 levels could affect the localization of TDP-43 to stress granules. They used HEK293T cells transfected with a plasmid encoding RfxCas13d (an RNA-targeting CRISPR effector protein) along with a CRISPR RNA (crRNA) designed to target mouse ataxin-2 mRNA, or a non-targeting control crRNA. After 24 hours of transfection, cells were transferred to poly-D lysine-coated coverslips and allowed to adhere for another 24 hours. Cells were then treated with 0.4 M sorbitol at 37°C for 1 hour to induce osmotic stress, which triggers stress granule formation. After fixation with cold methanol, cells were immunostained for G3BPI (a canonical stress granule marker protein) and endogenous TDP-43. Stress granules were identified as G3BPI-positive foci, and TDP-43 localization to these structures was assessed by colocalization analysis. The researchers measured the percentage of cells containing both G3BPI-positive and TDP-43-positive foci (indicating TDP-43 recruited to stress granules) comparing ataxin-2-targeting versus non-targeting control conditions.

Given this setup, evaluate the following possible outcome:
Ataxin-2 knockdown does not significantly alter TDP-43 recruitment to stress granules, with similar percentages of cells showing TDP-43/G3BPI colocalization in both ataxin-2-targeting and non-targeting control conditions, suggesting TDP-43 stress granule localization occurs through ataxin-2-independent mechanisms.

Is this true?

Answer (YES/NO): NO